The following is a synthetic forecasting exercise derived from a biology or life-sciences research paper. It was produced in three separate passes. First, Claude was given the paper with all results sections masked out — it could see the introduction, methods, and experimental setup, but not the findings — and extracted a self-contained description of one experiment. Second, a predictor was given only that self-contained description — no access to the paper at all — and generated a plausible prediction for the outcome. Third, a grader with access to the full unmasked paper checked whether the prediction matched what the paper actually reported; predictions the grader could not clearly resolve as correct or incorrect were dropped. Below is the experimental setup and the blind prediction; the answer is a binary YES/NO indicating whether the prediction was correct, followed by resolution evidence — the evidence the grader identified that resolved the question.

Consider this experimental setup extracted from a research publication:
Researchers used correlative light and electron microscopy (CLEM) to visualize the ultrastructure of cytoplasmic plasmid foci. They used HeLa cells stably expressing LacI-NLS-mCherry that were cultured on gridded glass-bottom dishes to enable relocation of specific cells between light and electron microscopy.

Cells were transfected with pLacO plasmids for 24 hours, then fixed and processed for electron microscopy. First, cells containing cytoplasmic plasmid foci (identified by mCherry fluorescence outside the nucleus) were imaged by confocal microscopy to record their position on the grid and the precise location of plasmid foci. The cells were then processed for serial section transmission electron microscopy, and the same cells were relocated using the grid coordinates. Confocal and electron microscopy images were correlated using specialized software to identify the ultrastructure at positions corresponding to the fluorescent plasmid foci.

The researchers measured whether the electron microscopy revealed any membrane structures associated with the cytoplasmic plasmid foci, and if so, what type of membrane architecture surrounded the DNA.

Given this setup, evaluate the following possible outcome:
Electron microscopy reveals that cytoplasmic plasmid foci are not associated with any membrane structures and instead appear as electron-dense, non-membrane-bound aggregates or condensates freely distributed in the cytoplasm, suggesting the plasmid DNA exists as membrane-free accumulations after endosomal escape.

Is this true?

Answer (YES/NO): NO